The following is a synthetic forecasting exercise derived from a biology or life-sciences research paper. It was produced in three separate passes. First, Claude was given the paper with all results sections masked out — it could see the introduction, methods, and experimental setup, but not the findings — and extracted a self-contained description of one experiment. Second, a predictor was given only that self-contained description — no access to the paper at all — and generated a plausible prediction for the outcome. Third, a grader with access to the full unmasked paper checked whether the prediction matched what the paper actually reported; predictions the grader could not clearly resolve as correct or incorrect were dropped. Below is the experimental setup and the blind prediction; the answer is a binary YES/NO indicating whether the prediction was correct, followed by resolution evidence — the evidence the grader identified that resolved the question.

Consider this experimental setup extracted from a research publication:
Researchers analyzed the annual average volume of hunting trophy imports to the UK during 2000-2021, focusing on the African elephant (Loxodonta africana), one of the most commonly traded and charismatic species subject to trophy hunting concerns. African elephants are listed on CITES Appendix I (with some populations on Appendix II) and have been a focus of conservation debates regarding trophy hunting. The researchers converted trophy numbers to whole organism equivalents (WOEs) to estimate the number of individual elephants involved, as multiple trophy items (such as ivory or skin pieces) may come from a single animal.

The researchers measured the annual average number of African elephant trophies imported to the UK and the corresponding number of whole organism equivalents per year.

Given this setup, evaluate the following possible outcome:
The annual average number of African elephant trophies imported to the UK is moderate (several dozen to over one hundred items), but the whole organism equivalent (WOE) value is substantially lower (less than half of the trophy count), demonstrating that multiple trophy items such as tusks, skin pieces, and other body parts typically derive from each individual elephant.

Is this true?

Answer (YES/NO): NO